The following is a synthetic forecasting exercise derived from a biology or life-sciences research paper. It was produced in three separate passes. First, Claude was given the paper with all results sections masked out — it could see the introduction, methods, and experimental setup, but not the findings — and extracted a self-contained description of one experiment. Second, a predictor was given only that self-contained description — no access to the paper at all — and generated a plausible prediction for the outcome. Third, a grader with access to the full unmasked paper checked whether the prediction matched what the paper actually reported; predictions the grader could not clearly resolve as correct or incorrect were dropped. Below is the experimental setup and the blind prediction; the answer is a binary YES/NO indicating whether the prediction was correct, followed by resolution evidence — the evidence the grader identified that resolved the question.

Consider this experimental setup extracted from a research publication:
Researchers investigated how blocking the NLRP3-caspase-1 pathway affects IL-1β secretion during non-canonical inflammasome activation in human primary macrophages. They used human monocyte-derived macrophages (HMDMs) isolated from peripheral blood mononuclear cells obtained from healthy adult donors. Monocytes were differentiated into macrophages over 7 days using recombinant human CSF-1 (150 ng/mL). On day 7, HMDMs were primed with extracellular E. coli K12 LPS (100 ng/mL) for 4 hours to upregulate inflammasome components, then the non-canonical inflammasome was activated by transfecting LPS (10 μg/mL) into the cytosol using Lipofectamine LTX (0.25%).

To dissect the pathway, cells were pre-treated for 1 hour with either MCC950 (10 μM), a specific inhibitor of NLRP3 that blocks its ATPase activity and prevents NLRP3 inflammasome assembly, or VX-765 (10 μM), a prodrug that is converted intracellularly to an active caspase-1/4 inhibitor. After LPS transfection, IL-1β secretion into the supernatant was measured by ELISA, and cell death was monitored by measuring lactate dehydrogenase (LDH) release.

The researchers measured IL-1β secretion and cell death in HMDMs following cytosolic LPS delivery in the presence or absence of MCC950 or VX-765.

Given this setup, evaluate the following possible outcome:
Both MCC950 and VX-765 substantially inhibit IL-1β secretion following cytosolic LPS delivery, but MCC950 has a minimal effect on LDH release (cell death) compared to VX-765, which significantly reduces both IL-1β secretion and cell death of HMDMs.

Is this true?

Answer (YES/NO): NO